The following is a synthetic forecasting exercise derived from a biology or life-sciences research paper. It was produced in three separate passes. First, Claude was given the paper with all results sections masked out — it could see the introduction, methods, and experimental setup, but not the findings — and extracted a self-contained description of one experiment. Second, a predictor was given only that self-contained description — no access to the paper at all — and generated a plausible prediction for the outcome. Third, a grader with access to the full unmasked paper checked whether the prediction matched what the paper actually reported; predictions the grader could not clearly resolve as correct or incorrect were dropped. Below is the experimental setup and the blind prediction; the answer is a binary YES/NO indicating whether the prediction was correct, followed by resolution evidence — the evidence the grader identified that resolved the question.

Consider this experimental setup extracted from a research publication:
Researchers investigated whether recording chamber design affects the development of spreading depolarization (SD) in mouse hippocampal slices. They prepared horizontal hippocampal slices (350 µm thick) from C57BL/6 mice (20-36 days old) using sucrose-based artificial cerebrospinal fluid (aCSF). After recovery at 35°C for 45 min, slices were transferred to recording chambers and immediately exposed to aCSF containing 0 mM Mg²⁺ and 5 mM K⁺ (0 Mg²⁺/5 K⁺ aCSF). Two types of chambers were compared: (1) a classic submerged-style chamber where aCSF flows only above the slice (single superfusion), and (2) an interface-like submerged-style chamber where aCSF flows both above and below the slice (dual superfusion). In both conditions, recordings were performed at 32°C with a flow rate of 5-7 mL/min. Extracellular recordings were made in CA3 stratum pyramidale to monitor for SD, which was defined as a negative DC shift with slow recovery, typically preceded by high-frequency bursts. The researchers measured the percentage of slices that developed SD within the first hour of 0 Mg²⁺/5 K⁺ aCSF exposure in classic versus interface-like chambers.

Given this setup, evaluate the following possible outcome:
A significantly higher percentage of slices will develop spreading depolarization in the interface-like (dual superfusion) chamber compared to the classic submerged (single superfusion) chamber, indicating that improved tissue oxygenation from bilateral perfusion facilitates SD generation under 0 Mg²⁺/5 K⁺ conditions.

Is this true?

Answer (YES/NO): YES